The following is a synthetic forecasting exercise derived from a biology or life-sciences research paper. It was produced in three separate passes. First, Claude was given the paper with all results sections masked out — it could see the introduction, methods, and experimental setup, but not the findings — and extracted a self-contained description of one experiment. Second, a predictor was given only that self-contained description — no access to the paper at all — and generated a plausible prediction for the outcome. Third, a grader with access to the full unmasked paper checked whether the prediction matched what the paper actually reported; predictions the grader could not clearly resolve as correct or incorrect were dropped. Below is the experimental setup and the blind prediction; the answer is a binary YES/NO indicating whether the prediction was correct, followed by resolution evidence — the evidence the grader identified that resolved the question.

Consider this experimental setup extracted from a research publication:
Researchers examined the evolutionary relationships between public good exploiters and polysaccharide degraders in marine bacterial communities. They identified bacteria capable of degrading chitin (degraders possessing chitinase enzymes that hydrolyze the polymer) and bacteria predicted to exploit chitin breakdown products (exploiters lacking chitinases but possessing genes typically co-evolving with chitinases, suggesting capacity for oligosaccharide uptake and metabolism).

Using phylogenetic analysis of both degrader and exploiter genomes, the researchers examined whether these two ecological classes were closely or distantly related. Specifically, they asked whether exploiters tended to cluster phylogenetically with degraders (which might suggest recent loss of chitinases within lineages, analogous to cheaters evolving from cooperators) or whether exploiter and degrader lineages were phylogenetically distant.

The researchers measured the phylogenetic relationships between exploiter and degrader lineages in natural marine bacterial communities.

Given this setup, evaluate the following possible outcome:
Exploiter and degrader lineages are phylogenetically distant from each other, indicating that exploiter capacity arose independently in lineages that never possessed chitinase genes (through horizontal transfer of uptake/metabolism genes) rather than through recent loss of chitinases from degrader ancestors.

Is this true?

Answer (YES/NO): NO